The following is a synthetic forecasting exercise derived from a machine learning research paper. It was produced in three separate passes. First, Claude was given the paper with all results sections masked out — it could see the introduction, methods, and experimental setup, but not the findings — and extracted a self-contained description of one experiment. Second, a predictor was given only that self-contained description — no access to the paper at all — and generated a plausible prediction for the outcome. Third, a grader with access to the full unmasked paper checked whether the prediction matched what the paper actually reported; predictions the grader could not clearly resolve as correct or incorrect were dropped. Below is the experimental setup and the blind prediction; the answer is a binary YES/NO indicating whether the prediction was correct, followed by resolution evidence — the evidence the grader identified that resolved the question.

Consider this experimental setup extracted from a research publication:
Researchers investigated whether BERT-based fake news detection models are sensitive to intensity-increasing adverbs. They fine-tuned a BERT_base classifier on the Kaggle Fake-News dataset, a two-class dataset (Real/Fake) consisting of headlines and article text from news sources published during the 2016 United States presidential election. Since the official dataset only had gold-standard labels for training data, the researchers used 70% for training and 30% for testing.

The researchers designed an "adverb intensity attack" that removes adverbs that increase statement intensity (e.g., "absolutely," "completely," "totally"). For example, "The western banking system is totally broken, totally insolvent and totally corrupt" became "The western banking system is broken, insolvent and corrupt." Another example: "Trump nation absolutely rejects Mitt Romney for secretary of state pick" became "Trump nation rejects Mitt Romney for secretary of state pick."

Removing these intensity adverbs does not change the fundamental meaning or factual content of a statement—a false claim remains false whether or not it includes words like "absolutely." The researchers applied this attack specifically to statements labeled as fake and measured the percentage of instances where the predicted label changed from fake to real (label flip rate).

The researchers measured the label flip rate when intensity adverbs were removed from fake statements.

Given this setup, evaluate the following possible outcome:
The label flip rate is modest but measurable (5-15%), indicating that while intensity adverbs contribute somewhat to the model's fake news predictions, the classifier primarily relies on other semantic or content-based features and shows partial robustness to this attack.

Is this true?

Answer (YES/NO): NO